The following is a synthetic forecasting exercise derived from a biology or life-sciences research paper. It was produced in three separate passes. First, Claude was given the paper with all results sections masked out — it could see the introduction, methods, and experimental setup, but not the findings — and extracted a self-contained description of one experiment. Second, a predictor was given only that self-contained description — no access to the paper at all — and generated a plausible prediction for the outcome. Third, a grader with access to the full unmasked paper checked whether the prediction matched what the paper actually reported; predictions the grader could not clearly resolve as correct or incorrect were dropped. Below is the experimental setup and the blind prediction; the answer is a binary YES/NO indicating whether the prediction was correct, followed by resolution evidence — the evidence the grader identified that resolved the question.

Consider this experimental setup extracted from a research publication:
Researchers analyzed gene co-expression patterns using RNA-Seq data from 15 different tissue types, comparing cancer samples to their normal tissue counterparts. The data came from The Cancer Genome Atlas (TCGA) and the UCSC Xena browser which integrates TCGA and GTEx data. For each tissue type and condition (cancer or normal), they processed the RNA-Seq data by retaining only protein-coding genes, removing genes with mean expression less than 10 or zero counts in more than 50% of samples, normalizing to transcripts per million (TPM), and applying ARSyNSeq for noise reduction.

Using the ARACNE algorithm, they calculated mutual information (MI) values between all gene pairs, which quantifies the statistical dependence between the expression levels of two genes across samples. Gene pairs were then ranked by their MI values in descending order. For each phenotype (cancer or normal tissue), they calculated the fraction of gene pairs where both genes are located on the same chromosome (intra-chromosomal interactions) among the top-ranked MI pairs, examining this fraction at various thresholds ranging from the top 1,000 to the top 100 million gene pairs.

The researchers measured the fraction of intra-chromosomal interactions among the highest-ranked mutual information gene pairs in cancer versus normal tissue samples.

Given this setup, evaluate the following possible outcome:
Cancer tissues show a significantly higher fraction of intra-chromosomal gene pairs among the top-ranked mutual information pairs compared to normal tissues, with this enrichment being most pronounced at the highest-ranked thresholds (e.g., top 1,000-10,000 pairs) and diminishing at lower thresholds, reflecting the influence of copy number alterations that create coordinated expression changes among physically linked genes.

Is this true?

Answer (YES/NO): NO